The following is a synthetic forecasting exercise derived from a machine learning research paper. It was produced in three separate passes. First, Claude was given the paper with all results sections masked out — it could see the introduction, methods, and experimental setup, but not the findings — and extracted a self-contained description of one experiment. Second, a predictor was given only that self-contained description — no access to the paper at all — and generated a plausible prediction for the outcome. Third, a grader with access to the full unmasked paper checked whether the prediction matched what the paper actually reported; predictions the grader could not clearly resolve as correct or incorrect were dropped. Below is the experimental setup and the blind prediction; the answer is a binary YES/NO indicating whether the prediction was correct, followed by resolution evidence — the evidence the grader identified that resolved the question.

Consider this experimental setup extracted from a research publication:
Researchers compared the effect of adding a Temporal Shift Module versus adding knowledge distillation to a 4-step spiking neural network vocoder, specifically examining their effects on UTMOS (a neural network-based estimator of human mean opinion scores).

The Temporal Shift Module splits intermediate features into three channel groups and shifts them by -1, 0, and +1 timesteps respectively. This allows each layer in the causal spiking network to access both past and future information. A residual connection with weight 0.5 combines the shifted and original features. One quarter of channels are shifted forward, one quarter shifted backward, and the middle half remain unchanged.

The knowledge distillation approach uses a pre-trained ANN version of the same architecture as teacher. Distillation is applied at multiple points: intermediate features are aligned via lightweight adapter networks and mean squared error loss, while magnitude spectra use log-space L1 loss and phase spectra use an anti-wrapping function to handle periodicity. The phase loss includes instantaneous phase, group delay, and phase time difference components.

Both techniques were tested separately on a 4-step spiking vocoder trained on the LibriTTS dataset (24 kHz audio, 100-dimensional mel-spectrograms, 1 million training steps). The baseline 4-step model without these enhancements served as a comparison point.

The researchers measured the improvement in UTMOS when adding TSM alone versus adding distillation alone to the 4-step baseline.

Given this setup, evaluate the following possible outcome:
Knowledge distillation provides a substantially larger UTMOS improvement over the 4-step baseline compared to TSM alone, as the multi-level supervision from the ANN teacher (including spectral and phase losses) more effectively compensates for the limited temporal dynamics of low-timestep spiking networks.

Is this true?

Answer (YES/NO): NO